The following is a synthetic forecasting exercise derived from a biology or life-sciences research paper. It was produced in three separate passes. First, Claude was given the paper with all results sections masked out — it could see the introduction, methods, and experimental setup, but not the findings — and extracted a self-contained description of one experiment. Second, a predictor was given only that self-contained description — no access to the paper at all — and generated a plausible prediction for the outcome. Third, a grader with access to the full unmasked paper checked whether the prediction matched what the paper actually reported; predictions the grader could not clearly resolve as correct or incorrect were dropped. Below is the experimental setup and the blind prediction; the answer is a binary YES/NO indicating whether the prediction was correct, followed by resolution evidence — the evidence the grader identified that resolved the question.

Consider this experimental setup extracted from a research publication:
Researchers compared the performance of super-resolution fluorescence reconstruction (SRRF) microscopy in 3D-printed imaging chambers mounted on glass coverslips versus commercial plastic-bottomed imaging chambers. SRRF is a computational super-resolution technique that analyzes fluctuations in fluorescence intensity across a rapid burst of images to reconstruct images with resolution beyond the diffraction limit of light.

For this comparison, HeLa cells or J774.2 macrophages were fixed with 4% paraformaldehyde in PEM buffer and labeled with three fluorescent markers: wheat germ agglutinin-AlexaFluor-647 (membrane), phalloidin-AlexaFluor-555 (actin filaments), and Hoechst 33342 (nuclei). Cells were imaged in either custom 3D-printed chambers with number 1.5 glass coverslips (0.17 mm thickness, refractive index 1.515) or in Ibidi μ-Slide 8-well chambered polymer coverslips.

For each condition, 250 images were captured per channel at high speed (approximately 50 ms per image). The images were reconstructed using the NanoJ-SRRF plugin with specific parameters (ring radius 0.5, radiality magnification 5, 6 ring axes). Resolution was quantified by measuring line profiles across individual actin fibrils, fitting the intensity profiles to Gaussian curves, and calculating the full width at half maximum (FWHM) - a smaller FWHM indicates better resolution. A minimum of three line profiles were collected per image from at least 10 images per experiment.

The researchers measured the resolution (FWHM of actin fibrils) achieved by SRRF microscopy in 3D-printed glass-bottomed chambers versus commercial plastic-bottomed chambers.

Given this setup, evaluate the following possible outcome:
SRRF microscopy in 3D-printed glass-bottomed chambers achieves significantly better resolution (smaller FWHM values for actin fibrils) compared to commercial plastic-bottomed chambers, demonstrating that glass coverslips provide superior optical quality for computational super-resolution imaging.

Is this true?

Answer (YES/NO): YES